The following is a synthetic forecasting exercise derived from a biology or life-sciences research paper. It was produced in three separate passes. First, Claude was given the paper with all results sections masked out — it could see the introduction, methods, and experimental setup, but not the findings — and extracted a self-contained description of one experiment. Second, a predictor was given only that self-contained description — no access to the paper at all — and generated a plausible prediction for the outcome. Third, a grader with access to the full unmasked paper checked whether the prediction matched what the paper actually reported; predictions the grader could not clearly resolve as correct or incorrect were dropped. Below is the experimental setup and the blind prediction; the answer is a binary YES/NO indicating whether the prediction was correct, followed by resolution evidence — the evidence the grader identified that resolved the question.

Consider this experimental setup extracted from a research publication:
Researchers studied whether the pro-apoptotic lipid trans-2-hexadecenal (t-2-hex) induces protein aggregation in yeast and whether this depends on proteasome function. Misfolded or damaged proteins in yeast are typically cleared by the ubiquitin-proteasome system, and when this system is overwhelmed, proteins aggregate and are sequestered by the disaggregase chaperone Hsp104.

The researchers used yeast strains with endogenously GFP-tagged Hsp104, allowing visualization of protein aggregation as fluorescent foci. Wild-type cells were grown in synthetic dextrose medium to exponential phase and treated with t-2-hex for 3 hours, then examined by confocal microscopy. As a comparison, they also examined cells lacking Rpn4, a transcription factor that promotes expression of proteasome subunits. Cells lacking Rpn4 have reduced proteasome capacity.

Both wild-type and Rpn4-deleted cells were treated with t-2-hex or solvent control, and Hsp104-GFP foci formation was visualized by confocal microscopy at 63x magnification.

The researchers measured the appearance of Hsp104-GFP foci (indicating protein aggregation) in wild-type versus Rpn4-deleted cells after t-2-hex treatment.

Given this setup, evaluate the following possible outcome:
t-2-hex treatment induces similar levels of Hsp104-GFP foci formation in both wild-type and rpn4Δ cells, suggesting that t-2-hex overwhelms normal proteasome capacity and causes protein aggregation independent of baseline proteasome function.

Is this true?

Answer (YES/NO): NO